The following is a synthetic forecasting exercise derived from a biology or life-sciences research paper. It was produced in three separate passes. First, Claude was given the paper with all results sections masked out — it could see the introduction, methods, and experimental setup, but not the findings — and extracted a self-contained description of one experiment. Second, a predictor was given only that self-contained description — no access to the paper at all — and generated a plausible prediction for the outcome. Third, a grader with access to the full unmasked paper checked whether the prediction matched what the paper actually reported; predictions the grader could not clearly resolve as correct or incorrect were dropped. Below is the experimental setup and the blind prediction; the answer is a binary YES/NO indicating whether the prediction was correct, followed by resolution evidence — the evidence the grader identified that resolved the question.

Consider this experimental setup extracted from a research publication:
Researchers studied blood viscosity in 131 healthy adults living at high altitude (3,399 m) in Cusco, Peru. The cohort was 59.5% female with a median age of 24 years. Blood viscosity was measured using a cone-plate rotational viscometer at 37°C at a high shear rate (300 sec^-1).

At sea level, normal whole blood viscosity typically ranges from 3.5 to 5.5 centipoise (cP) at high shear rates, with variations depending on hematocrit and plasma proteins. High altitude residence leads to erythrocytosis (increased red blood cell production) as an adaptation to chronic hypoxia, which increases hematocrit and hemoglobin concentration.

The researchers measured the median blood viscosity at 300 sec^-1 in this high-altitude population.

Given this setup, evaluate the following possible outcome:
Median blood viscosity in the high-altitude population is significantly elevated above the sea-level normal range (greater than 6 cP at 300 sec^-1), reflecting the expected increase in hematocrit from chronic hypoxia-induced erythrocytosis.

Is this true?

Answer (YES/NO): NO